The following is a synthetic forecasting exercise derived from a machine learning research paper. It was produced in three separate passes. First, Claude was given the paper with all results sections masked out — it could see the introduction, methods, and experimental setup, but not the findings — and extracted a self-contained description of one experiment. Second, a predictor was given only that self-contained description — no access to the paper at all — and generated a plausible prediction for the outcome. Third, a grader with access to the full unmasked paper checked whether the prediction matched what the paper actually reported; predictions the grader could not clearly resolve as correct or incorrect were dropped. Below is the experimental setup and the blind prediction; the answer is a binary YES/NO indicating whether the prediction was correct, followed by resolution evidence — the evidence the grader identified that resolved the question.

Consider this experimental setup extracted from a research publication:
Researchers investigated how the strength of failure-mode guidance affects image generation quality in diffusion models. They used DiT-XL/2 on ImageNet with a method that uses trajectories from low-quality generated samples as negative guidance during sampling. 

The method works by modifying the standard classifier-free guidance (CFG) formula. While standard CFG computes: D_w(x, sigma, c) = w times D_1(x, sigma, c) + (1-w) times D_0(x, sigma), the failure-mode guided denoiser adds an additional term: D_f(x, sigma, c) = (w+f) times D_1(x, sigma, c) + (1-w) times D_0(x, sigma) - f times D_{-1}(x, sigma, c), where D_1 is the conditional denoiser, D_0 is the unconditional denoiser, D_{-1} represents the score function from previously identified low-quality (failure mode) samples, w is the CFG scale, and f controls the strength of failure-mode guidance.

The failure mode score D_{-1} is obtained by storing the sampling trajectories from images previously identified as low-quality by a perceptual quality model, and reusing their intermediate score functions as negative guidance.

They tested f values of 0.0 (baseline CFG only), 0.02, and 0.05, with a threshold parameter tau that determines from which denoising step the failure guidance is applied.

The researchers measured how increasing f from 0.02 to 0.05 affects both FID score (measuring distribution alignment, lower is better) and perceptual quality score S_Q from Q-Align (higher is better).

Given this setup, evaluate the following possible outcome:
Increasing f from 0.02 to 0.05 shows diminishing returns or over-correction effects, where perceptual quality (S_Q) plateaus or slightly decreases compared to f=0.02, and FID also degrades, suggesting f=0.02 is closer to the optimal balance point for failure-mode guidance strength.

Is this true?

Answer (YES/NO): NO